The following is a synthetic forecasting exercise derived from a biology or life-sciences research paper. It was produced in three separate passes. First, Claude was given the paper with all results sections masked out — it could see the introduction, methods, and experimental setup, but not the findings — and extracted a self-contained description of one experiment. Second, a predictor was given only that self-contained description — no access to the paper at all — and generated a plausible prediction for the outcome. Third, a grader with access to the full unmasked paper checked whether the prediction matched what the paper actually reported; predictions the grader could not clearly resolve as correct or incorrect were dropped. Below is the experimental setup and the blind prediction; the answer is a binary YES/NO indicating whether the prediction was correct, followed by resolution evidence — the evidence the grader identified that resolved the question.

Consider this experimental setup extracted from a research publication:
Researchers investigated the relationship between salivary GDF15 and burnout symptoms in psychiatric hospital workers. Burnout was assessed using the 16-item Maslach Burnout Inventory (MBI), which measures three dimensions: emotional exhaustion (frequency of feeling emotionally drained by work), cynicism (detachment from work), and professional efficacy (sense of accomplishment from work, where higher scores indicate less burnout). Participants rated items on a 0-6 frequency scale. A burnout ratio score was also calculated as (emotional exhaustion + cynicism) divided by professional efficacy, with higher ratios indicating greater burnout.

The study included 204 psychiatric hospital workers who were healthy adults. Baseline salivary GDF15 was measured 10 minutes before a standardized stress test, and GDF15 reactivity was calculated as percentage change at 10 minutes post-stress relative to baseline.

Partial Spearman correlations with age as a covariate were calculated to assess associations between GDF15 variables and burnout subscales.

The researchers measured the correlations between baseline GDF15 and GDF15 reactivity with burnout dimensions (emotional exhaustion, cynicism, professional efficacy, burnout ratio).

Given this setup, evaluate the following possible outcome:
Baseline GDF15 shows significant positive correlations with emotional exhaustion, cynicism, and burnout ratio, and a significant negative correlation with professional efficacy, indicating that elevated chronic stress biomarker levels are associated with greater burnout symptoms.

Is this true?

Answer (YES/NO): NO